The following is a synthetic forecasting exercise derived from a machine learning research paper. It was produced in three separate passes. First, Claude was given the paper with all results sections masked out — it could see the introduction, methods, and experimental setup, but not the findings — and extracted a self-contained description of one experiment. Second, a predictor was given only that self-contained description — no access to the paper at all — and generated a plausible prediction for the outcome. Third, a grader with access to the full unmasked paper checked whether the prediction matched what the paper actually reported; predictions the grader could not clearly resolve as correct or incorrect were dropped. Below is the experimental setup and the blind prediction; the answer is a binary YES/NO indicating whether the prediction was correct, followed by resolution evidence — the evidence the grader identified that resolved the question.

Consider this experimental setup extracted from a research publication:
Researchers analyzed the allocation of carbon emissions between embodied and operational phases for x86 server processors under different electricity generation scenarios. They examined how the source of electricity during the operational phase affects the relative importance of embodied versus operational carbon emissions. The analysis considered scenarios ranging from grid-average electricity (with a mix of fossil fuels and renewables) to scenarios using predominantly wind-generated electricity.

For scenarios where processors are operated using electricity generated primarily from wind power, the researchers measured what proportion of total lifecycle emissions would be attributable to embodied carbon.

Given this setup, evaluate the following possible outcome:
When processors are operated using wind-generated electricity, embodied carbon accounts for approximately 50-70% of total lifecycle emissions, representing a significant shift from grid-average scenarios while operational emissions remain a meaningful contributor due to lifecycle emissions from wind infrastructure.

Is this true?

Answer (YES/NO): NO